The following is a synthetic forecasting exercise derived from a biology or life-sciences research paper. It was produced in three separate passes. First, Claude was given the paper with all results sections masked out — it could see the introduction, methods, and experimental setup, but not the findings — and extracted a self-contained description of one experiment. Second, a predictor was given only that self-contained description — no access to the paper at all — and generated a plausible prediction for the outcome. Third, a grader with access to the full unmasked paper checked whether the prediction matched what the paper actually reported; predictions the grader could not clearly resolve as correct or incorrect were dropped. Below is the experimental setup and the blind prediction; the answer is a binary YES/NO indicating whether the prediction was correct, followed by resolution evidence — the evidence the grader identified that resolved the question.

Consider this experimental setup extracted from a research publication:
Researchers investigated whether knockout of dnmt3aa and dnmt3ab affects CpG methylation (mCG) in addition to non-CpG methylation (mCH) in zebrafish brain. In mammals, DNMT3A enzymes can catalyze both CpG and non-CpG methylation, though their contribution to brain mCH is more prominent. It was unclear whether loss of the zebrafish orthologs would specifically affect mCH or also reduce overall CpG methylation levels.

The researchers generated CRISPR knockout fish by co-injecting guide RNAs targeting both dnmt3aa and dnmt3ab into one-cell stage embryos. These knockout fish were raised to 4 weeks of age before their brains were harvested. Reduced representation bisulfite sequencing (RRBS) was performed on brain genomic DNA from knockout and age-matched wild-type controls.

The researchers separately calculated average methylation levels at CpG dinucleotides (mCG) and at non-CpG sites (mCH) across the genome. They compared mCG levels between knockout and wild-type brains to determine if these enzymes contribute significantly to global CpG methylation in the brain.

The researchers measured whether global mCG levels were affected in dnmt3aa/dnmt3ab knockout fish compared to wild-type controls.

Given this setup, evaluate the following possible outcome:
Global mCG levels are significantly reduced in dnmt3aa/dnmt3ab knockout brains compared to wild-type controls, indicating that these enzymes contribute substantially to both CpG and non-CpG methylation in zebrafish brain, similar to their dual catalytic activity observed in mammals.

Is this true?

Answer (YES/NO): NO